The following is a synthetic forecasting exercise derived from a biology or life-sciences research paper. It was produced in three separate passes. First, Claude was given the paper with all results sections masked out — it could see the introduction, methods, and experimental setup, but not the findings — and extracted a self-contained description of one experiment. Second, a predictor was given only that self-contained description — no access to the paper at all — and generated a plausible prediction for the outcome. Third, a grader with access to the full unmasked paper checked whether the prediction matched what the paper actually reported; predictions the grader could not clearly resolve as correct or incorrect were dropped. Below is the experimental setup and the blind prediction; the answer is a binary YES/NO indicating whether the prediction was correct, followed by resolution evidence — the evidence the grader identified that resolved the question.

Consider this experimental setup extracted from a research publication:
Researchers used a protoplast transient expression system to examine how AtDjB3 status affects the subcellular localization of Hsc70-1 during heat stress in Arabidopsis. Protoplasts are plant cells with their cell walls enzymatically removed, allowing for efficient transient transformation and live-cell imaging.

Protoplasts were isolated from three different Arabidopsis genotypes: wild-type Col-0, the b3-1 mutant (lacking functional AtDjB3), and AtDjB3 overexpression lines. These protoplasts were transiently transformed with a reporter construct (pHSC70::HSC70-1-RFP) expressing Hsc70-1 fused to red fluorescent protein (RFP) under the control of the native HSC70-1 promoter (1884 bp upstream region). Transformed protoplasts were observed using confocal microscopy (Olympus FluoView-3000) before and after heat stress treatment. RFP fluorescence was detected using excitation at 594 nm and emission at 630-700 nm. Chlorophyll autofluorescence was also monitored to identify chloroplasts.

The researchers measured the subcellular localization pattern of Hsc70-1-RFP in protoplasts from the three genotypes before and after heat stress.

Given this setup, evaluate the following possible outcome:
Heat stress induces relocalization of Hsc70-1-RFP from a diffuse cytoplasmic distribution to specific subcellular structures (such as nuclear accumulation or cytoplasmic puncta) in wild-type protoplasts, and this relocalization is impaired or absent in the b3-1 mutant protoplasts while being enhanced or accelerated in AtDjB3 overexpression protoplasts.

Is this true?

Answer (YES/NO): YES